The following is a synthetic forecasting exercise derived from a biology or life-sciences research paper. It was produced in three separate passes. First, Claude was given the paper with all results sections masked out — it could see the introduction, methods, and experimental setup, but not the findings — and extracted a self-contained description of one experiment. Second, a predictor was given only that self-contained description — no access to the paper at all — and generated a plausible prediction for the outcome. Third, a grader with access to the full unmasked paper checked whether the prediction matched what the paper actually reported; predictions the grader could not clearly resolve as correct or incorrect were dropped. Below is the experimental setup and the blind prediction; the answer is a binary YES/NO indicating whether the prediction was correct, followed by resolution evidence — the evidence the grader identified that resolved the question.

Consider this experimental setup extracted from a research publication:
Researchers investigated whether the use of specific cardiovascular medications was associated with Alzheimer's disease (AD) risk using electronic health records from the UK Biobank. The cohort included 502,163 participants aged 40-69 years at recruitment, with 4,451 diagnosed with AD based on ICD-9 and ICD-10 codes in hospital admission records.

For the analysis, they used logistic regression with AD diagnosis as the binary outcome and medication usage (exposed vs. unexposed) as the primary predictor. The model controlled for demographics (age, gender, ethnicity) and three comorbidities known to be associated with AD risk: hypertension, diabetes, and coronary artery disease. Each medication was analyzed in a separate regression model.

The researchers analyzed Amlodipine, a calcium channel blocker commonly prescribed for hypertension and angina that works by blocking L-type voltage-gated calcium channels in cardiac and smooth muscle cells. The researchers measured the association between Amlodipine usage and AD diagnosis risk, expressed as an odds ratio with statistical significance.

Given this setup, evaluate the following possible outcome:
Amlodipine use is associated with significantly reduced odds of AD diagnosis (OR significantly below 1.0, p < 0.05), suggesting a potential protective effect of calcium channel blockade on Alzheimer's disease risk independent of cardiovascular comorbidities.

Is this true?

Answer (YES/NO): YES